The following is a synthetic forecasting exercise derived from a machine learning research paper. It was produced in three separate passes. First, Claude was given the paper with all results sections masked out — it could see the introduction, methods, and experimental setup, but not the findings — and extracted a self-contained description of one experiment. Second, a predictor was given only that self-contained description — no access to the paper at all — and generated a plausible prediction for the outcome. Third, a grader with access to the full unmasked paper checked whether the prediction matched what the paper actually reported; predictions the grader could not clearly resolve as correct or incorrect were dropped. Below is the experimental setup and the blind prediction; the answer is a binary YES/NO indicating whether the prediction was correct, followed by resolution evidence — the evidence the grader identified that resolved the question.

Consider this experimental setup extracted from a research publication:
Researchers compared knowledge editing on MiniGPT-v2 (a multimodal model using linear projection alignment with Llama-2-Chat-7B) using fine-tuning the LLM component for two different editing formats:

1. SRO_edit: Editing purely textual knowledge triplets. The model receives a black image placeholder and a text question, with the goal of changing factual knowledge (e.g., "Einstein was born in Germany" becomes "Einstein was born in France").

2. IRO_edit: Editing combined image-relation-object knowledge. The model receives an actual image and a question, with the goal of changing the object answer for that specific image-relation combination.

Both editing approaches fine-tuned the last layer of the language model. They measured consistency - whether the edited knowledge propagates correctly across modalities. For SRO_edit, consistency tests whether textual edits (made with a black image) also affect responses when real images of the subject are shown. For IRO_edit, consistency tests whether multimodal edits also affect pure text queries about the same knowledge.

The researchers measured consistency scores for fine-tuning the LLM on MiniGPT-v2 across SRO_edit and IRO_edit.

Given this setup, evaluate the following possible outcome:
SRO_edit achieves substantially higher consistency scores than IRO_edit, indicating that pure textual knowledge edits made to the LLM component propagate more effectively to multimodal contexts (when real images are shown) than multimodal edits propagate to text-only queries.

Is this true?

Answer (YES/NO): YES